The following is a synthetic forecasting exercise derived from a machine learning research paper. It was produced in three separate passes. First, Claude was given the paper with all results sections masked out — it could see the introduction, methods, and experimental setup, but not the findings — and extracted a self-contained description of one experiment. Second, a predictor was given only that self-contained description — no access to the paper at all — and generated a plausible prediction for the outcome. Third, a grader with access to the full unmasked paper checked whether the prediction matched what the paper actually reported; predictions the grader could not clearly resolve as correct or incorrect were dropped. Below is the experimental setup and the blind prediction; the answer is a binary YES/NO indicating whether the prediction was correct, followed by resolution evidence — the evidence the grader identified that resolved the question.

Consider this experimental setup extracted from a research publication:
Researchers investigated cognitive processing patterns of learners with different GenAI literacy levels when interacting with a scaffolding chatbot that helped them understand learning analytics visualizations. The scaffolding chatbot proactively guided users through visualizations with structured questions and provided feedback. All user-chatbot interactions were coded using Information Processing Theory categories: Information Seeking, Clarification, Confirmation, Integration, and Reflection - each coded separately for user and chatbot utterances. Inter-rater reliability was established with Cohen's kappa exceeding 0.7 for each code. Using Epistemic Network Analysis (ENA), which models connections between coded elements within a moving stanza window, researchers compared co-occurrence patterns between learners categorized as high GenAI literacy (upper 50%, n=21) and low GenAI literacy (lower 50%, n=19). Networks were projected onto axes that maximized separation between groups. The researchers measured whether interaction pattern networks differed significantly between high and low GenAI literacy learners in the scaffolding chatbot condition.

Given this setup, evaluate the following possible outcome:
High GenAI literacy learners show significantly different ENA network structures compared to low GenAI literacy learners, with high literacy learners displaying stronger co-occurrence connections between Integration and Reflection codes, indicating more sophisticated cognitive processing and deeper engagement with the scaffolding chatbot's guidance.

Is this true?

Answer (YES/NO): NO